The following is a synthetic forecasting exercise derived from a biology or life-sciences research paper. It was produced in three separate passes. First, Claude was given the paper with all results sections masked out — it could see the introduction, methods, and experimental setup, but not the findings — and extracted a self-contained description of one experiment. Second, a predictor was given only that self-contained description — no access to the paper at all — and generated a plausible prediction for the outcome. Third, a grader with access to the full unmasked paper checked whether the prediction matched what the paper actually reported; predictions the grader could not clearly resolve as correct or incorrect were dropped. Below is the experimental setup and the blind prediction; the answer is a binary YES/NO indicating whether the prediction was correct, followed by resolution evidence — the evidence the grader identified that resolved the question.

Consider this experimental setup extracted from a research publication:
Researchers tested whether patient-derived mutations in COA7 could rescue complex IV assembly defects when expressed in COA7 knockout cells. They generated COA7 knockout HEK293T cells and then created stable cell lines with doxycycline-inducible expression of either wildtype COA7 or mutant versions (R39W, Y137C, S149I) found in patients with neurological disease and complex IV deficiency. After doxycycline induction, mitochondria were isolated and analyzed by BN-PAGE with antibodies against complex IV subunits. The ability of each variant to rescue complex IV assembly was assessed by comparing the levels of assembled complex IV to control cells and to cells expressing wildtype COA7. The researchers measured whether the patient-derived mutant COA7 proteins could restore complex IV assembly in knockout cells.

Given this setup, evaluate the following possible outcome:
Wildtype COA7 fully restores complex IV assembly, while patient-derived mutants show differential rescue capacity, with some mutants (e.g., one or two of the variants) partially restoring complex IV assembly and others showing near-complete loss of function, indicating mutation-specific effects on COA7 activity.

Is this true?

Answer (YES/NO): NO